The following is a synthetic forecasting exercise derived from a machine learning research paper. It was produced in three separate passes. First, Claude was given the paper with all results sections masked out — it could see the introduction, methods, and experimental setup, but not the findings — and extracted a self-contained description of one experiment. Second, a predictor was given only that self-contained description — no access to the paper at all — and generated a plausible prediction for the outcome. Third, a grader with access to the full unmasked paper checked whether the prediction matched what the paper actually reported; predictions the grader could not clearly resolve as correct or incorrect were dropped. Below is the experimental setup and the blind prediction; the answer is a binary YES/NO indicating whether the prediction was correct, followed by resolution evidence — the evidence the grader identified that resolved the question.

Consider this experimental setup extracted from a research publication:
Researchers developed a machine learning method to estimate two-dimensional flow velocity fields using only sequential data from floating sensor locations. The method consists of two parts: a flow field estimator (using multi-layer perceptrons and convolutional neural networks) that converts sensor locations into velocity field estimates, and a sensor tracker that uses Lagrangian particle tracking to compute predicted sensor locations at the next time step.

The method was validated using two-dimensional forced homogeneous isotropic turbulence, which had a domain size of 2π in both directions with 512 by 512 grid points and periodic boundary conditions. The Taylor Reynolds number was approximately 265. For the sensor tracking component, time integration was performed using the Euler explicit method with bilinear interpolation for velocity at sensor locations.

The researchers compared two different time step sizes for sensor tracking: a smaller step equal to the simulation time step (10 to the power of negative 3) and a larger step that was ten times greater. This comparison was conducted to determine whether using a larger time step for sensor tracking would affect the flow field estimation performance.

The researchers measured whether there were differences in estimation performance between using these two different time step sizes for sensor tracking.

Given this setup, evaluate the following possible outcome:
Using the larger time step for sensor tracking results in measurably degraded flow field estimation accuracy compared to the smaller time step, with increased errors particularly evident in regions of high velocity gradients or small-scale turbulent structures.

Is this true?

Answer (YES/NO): NO